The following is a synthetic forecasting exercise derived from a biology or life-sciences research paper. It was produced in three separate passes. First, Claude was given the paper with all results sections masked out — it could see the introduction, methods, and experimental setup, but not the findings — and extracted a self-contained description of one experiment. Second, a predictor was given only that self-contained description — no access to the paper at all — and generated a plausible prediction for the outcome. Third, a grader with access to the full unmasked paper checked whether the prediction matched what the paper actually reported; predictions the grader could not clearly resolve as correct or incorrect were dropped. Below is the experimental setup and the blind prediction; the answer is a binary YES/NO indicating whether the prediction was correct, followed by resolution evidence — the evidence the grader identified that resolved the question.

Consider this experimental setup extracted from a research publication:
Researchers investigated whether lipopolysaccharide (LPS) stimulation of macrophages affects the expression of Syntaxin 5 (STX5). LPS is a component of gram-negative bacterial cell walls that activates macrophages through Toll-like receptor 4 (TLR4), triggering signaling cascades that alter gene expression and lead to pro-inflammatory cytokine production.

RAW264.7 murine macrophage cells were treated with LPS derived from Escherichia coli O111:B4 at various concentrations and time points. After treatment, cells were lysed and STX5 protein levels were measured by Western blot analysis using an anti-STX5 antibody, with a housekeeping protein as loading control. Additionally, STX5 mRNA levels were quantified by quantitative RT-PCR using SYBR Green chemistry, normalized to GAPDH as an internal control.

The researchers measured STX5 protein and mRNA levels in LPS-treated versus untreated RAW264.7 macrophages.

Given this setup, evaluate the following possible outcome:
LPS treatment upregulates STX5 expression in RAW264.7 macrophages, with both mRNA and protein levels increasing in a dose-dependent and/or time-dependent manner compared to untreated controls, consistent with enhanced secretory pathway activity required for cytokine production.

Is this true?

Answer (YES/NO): NO